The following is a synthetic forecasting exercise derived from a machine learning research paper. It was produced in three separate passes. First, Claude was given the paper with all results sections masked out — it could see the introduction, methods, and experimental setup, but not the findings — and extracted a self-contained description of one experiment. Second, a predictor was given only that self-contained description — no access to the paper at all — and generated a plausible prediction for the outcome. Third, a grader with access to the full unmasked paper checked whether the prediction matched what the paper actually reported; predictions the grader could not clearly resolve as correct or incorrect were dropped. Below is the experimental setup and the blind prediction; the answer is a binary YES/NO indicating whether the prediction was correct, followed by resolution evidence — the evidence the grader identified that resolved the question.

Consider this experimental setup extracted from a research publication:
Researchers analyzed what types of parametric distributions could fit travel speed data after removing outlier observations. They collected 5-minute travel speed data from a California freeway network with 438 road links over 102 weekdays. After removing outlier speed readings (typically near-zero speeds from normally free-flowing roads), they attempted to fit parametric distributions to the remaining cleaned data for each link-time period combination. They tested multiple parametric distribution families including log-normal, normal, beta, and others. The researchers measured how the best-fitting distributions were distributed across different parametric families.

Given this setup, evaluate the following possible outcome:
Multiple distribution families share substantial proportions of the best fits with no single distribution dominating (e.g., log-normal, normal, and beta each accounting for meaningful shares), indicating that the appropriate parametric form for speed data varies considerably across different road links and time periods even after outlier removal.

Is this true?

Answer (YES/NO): NO